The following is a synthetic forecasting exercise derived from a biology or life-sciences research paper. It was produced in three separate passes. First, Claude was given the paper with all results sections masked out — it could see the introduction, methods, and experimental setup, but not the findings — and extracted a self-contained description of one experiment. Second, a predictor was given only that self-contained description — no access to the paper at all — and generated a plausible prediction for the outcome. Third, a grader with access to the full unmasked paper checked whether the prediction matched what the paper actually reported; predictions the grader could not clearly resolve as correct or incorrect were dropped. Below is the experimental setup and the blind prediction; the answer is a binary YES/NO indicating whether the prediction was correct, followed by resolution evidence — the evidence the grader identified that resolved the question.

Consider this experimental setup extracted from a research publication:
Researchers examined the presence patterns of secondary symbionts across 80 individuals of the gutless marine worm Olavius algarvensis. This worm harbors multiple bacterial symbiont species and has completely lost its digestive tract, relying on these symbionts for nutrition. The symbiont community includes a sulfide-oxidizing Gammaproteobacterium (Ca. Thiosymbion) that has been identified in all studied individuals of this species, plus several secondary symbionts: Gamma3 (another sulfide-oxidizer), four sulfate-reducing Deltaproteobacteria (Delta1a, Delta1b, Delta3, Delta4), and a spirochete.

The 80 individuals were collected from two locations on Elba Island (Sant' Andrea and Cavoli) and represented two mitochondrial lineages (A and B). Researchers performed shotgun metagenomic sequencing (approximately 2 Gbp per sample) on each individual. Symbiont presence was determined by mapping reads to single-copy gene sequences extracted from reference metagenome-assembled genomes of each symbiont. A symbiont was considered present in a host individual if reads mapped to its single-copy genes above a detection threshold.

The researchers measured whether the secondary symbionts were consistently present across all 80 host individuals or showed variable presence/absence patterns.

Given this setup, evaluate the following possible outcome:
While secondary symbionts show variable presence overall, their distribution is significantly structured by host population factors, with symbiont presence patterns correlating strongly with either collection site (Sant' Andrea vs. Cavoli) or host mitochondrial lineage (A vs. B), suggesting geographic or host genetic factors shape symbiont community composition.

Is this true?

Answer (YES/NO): YES